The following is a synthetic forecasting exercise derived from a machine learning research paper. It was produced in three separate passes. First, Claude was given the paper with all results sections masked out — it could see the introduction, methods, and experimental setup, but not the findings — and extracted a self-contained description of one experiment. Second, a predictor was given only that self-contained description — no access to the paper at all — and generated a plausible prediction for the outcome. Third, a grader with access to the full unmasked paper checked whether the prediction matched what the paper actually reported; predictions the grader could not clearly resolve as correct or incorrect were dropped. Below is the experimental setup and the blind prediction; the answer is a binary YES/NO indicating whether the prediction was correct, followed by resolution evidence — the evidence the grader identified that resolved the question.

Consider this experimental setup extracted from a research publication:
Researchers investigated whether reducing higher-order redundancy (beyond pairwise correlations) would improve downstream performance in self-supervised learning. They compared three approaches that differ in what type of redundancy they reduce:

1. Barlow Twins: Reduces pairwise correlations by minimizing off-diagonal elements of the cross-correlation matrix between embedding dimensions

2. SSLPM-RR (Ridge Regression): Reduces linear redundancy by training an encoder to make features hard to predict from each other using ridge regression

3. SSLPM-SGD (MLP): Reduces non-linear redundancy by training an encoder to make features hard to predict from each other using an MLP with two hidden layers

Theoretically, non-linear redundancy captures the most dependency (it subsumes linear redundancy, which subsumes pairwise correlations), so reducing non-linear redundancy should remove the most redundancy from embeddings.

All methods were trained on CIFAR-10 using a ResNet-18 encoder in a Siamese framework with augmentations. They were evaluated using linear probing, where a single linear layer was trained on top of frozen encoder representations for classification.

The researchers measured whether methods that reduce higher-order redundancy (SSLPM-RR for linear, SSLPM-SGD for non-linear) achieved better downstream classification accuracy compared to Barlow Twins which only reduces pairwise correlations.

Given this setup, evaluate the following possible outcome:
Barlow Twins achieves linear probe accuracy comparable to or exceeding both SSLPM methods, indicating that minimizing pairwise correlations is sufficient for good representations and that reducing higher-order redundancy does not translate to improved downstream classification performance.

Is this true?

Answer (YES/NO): YES